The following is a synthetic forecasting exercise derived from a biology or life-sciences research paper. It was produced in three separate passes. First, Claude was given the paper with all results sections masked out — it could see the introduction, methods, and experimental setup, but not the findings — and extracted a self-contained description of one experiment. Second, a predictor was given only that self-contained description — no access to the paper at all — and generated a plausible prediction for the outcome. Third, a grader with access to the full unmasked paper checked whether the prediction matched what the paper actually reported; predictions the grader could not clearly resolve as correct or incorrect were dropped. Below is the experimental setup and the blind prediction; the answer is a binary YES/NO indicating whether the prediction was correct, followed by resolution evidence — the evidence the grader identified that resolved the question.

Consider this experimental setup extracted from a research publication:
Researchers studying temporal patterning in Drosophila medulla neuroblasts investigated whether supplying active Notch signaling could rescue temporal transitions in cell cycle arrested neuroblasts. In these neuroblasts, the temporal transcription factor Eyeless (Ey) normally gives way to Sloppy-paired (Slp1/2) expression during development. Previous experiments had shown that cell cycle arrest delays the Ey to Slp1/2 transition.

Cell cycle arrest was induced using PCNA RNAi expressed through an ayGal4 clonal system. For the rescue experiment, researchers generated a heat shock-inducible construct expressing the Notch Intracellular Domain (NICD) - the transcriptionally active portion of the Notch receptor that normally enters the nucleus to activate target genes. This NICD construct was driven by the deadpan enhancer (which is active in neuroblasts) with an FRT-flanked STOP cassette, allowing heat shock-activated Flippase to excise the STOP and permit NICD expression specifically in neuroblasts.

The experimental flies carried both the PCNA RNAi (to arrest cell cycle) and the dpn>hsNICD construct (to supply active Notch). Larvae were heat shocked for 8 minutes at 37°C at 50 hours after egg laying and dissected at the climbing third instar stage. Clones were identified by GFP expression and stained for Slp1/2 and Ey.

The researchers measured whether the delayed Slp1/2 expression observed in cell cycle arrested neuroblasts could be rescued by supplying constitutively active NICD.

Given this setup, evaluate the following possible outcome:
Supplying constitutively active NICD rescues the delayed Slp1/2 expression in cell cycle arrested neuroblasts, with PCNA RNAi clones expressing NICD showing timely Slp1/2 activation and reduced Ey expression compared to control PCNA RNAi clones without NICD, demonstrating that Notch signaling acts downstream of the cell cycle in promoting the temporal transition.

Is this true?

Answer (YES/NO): NO